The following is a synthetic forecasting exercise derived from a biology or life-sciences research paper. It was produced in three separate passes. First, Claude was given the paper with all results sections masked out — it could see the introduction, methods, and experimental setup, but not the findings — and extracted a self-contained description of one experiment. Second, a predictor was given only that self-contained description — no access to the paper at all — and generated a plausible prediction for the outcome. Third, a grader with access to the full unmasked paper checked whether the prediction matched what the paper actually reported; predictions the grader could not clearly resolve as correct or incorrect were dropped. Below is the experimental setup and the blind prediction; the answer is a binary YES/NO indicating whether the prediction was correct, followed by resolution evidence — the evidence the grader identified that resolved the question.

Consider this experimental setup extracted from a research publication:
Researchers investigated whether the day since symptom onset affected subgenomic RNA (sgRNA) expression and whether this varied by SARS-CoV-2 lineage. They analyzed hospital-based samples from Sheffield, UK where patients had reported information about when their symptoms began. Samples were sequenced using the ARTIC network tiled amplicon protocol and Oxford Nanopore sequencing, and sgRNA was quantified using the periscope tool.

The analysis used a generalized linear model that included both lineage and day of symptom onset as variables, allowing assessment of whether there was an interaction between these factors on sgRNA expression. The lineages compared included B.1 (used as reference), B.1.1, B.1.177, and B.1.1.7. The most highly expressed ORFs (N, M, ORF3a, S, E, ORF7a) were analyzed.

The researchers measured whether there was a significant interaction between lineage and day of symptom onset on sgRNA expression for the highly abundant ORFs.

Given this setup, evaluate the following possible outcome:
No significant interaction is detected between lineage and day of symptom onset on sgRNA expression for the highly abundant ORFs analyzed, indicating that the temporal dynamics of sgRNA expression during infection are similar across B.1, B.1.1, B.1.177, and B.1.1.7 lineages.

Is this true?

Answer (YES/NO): YES